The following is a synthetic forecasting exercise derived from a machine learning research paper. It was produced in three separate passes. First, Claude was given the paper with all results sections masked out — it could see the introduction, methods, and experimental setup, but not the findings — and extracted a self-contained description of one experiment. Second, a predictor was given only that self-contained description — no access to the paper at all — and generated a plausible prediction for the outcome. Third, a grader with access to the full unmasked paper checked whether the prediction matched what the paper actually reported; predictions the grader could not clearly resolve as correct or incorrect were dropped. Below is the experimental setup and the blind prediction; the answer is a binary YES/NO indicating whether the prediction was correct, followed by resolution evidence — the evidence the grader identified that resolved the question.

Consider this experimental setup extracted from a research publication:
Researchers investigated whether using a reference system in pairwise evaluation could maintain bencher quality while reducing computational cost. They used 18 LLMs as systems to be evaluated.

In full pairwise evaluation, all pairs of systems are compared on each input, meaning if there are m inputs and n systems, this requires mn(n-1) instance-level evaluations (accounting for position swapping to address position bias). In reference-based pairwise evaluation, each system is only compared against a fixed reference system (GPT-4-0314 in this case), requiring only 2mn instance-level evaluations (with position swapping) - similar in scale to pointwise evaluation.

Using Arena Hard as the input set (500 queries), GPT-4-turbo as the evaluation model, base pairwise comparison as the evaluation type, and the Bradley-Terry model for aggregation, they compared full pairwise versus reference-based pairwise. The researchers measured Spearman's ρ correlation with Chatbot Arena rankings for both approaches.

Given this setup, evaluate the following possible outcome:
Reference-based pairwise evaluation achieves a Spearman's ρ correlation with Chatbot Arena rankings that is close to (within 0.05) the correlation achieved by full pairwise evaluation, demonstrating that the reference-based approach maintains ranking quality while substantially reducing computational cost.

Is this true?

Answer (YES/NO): YES